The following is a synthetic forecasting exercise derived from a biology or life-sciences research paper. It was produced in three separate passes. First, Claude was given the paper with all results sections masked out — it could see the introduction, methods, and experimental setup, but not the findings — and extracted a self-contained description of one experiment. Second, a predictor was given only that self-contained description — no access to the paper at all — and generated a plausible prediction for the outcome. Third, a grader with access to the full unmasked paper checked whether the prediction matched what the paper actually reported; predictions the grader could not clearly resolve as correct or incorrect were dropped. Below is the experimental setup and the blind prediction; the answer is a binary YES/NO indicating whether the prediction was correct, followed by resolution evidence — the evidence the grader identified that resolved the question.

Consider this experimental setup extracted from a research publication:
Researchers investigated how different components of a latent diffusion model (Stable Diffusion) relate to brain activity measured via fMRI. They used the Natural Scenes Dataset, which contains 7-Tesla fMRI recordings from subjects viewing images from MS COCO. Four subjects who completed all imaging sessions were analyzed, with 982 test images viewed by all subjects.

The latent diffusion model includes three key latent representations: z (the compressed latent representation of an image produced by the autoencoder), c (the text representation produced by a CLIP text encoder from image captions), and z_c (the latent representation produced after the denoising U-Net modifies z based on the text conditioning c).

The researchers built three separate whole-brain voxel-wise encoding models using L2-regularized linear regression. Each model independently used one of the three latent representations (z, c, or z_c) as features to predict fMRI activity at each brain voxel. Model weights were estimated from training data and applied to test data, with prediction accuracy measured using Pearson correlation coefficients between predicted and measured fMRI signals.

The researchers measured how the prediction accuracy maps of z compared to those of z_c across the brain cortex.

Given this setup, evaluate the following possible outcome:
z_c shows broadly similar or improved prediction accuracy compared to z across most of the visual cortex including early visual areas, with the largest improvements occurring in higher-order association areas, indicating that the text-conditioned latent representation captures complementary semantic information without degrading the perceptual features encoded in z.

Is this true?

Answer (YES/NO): NO